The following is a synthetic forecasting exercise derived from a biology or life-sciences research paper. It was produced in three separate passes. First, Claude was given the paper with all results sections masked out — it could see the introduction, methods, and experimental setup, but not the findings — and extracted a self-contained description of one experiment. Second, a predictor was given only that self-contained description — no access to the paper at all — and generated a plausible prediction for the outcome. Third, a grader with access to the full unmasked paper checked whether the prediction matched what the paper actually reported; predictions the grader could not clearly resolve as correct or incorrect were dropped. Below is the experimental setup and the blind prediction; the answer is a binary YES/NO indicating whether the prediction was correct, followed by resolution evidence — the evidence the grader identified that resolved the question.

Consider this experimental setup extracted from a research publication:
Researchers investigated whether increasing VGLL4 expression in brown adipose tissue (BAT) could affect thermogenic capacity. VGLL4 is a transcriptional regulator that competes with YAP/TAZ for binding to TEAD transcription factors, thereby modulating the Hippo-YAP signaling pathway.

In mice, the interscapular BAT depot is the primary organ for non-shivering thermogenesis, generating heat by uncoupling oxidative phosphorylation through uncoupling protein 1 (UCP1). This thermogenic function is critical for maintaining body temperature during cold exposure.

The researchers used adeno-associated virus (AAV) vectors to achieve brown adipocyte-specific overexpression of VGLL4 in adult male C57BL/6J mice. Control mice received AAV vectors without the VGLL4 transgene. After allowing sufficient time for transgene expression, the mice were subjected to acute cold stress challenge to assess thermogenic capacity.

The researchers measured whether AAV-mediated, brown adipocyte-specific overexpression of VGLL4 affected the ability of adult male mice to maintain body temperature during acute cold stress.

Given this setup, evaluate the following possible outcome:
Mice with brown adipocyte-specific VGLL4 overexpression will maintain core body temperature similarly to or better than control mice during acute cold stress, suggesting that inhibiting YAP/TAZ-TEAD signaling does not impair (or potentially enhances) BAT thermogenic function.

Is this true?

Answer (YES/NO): YES